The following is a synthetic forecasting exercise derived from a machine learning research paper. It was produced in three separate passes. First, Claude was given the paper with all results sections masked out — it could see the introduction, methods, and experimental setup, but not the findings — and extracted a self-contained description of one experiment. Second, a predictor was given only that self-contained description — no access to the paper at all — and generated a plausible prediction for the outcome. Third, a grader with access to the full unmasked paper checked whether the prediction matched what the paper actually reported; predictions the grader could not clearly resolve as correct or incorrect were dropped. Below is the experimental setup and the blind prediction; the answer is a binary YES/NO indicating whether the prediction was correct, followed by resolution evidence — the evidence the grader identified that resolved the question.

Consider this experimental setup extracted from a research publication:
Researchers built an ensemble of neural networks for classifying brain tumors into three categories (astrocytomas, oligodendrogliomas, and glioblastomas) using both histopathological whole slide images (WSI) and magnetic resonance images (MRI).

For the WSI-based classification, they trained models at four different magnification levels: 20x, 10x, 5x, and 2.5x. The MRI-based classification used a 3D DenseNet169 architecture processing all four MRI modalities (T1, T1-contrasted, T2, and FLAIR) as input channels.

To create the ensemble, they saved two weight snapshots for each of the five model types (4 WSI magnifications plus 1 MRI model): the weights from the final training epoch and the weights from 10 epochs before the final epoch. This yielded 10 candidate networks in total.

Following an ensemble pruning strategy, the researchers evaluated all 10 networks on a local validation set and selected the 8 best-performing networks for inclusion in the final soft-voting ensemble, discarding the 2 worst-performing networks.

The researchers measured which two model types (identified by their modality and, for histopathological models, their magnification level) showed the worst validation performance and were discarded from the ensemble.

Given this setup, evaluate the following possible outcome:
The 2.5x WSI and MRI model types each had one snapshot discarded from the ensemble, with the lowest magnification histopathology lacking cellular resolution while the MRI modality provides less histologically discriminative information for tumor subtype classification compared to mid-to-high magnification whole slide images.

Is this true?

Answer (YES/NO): NO